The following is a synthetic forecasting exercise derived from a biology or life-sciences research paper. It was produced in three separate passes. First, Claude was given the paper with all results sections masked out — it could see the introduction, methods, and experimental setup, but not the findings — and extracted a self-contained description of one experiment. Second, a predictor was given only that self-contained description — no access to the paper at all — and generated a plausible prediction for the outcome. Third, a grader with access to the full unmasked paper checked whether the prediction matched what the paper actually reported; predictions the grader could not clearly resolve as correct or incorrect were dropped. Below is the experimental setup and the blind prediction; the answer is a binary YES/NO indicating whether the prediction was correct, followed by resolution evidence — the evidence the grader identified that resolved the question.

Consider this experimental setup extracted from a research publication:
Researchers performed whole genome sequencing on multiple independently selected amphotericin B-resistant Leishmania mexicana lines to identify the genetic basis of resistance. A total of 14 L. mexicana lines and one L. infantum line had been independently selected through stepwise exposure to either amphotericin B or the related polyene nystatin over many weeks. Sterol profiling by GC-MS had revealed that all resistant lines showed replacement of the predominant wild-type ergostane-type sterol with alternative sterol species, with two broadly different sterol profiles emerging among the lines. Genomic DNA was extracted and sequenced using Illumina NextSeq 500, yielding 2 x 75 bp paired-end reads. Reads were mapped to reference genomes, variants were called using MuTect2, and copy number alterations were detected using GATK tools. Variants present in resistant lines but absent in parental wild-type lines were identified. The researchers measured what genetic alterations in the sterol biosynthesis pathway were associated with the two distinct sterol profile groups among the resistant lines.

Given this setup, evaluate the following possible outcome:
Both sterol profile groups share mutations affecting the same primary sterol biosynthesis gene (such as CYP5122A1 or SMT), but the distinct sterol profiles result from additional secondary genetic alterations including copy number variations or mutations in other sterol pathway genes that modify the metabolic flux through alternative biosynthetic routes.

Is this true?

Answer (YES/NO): NO